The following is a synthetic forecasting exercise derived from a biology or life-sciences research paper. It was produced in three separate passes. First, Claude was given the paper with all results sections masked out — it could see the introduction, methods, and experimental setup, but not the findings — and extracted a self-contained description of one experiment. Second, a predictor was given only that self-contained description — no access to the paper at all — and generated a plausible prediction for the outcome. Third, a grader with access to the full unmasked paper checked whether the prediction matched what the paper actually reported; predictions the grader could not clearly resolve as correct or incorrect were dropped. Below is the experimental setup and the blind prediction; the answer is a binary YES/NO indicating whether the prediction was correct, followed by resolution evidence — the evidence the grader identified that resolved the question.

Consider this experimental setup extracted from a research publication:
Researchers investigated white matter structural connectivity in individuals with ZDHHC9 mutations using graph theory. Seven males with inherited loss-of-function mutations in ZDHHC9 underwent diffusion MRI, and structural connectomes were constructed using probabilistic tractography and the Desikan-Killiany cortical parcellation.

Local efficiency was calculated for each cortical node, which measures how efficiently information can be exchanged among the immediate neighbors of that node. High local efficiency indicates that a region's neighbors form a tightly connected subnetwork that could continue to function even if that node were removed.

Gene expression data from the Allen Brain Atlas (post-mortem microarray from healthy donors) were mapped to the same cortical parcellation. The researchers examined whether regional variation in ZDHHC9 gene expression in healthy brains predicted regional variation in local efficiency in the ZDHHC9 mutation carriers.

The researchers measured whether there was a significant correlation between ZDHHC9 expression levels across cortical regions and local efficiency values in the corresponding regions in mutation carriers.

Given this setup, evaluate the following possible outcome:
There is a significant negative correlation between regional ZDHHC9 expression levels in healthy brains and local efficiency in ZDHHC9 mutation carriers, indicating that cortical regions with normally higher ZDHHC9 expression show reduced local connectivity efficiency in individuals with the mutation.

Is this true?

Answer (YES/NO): NO